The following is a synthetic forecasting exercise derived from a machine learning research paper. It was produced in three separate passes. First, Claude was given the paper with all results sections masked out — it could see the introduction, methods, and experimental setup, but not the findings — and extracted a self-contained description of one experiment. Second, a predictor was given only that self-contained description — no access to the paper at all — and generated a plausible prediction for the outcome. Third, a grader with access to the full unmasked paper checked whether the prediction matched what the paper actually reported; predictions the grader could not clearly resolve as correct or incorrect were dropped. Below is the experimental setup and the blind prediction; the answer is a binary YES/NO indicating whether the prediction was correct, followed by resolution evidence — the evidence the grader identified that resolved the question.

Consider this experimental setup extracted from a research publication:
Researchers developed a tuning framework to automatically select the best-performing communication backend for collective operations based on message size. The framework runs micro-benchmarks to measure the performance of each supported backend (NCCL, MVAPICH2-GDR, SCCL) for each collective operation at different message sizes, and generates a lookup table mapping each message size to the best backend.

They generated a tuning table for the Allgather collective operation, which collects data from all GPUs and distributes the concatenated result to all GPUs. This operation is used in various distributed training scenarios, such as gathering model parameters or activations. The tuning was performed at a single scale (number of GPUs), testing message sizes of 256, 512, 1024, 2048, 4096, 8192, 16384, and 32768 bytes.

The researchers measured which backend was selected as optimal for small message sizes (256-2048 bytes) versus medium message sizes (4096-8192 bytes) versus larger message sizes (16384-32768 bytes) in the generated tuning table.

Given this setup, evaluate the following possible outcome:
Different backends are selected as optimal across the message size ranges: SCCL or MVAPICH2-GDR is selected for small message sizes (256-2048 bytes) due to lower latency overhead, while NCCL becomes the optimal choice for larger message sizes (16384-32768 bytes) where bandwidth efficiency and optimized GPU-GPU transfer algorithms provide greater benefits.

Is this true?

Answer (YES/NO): NO